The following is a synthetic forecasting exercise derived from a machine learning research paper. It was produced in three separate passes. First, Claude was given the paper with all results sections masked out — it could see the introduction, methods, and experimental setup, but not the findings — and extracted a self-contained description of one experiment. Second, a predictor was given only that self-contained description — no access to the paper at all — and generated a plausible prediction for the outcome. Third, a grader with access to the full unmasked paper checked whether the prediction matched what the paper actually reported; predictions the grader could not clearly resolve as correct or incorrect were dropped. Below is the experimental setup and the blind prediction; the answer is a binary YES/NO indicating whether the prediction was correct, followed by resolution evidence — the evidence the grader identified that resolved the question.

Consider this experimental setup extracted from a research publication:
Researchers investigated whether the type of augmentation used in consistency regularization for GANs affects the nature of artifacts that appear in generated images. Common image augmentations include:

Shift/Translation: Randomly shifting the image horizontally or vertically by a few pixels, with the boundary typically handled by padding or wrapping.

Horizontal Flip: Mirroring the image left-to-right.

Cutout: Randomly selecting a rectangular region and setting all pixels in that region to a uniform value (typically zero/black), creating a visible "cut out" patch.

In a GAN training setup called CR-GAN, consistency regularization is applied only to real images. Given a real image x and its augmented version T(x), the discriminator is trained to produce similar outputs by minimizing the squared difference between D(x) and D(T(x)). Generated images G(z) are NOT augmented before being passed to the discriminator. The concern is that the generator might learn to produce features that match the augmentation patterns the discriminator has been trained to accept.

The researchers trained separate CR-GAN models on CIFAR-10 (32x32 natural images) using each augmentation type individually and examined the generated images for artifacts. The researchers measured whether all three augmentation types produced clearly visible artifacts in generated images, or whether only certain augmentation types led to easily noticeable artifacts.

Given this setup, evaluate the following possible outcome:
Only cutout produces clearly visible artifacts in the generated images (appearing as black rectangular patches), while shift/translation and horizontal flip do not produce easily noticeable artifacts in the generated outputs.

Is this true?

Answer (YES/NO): YES